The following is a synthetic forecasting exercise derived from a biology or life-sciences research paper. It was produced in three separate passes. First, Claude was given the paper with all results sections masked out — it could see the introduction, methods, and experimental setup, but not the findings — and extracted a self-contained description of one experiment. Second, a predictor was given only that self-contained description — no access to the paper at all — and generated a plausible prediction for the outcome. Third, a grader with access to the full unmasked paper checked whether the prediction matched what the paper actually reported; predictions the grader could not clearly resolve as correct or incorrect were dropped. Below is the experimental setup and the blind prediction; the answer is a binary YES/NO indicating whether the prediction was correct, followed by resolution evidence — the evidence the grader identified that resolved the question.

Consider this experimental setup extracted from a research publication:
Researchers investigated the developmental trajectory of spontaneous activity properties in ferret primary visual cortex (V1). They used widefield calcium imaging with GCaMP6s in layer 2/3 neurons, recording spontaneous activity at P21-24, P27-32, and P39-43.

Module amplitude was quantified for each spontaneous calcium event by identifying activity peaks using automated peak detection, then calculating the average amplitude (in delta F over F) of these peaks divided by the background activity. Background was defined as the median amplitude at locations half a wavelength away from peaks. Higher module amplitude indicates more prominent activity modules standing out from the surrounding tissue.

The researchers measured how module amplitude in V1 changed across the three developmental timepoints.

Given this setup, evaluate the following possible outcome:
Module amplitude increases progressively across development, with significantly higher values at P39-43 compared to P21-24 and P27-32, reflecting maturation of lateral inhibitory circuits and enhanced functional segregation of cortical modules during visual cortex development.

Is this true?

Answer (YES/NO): NO